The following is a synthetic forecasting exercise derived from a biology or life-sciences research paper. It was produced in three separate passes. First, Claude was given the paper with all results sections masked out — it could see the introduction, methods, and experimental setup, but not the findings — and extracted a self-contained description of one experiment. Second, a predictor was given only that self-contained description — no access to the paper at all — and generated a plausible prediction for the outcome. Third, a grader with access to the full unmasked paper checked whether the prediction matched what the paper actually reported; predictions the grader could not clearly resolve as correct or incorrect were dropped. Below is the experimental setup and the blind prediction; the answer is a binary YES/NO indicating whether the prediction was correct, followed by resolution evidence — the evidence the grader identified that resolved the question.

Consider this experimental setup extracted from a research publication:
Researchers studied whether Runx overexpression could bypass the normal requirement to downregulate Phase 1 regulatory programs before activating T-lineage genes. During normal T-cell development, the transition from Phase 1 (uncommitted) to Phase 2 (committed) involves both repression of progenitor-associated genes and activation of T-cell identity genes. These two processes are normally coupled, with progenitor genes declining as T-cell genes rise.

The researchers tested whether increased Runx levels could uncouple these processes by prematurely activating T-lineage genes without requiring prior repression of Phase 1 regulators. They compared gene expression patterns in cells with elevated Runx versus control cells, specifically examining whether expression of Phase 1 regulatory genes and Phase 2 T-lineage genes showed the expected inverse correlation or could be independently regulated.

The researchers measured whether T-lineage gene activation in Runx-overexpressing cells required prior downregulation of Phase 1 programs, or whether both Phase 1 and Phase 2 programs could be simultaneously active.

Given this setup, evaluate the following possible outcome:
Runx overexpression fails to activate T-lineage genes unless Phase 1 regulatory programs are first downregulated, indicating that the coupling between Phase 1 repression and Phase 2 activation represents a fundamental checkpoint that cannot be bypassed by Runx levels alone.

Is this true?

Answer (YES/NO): NO